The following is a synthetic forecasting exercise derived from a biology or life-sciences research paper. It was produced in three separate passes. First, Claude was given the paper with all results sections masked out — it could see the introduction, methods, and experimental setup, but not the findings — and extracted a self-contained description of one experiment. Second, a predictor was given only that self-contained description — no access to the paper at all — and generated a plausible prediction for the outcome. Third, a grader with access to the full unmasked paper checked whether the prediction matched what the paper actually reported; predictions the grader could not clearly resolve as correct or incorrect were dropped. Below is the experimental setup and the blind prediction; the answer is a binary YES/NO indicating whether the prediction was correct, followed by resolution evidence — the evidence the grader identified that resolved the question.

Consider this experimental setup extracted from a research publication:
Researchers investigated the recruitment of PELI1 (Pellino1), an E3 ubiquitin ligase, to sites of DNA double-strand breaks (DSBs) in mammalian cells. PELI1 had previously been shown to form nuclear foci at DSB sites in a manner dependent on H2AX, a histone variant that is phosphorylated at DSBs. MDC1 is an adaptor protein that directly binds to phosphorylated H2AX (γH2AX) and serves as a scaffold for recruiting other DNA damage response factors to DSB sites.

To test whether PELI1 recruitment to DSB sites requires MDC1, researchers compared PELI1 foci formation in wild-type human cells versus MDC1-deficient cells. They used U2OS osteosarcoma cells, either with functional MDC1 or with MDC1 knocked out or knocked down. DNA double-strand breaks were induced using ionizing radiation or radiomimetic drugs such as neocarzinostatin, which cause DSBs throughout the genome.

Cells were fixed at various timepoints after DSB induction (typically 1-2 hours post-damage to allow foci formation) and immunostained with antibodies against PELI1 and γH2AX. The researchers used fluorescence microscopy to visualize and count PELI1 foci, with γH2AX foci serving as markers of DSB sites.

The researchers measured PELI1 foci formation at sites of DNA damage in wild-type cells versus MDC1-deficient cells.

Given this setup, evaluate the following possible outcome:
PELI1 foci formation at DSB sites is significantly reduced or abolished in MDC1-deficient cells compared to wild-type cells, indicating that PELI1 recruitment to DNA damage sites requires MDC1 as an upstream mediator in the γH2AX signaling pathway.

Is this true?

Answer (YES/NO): YES